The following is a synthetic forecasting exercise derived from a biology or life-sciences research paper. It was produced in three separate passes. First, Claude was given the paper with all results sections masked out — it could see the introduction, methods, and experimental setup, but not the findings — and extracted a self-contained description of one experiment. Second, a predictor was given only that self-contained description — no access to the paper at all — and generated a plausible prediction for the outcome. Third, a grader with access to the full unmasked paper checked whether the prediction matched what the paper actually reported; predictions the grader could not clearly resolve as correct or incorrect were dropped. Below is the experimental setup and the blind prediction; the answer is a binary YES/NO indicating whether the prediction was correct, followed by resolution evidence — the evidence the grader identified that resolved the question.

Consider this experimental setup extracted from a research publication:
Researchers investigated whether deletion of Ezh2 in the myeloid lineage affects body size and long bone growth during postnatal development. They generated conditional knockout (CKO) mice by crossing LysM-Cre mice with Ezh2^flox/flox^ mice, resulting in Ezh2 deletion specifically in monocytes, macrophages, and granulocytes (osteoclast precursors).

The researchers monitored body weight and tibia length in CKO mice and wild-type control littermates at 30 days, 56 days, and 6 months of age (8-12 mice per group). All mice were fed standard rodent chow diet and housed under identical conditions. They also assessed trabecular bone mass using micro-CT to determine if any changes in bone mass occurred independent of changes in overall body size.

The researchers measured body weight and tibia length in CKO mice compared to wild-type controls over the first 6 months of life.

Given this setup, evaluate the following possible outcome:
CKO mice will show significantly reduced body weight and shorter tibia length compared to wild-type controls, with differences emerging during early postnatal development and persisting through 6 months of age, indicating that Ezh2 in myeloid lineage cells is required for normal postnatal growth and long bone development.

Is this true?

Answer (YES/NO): NO